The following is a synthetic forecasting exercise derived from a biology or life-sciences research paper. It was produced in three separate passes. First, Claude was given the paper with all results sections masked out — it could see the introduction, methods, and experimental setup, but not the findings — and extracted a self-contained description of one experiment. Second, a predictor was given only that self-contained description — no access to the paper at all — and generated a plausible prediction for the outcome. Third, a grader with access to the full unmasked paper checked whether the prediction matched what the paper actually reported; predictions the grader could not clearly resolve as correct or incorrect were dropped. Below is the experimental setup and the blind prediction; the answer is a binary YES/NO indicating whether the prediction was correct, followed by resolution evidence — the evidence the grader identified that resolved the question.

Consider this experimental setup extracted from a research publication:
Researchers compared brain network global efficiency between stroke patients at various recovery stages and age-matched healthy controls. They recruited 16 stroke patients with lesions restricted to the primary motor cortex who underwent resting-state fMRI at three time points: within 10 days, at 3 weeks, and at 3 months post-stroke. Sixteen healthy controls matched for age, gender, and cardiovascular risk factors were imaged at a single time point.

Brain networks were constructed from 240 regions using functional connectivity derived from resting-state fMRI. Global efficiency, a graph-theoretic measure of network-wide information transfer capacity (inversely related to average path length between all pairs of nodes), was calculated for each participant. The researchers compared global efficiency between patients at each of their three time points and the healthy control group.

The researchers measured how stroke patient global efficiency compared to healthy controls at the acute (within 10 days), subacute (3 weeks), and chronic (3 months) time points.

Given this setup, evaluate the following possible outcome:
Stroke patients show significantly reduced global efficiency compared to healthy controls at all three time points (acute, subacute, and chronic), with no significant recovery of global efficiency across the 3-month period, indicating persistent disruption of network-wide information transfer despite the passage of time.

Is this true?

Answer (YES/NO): NO